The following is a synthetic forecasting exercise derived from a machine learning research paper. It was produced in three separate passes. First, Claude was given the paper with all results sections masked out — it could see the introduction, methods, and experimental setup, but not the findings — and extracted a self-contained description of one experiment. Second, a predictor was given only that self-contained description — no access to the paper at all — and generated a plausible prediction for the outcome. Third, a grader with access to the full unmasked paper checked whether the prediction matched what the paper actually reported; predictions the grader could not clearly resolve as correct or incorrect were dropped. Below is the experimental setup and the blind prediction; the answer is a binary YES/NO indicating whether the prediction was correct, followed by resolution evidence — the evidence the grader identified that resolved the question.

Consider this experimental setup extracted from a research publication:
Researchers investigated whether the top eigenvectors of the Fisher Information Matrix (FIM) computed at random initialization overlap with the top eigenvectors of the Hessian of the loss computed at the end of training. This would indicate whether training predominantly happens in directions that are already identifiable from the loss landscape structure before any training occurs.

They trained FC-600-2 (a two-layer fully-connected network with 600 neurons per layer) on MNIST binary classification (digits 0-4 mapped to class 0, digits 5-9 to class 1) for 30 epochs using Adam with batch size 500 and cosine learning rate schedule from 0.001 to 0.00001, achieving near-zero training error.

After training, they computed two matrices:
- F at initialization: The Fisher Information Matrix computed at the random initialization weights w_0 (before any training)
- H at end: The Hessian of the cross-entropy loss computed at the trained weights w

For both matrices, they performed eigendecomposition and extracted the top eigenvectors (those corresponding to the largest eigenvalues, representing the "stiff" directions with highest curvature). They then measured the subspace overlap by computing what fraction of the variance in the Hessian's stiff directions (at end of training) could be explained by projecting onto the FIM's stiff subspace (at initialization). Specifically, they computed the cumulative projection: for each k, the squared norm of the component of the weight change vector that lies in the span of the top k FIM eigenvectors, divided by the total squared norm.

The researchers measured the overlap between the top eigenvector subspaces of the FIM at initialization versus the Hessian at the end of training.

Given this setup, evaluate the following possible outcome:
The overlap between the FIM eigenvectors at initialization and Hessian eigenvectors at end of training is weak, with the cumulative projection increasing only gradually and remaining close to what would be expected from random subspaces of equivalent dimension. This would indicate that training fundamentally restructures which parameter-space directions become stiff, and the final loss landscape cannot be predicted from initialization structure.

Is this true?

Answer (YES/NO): NO